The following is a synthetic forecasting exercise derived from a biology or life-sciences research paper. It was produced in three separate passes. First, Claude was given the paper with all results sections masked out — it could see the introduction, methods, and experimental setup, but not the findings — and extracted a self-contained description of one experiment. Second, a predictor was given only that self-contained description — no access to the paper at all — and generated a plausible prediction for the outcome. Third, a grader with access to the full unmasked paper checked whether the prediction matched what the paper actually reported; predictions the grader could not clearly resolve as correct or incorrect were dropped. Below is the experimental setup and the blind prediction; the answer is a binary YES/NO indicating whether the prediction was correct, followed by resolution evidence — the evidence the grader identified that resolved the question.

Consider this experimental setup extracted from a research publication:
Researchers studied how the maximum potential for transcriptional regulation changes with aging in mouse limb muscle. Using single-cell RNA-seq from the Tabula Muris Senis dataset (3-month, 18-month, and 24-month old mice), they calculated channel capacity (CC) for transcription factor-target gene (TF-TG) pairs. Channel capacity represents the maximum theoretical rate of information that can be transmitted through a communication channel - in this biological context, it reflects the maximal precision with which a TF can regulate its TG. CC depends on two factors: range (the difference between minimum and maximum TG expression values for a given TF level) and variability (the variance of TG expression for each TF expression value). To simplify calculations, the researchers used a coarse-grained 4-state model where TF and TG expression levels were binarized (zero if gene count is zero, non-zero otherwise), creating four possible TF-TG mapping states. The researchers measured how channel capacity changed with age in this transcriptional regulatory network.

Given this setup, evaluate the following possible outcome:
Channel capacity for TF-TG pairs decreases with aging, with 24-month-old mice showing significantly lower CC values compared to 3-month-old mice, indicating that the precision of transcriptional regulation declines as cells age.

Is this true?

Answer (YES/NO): YES